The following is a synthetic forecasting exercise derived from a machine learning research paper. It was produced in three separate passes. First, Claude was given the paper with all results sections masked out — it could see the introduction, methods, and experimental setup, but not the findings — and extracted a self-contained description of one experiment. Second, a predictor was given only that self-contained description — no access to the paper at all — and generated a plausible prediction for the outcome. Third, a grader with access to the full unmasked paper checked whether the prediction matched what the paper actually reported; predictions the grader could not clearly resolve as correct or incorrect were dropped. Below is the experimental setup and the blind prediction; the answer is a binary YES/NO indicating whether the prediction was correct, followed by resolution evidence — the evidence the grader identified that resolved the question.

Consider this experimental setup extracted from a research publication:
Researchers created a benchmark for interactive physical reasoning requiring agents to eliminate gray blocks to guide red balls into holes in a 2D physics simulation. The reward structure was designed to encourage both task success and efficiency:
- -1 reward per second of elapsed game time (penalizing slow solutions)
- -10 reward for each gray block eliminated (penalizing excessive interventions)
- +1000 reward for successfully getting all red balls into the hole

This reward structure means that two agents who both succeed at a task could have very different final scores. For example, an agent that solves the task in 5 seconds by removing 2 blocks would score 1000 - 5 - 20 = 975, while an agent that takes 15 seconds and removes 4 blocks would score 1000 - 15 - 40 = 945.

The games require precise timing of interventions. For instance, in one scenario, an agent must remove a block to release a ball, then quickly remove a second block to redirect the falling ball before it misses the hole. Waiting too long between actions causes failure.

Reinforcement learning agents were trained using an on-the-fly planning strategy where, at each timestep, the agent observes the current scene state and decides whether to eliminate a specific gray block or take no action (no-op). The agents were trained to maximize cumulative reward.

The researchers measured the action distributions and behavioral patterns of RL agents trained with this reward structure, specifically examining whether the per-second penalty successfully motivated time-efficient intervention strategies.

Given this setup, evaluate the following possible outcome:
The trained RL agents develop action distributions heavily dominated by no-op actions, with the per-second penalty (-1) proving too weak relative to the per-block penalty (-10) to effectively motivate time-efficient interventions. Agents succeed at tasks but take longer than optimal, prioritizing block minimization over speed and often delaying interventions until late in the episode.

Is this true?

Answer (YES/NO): NO